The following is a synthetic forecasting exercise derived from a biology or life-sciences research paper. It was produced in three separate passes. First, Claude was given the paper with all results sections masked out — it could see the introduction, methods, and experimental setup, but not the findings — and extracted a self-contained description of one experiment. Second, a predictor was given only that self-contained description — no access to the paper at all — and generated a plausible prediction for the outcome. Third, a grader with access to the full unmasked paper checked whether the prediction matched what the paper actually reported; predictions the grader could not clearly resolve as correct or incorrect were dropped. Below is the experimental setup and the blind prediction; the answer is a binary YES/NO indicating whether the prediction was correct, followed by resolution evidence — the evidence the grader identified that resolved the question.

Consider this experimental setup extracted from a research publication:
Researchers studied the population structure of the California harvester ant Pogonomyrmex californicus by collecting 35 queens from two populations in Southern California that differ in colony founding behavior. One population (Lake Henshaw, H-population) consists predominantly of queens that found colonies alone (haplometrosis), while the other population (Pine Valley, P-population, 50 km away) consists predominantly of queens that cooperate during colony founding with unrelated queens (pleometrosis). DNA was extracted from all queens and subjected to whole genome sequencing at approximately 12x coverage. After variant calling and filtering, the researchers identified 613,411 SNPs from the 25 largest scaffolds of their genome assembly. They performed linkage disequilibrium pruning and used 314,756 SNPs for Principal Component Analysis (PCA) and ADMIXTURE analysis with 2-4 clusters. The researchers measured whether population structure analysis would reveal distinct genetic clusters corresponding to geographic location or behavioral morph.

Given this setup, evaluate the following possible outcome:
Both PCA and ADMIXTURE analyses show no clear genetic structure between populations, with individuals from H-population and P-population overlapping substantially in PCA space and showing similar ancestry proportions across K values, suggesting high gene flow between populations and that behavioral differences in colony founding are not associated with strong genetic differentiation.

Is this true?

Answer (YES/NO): NO